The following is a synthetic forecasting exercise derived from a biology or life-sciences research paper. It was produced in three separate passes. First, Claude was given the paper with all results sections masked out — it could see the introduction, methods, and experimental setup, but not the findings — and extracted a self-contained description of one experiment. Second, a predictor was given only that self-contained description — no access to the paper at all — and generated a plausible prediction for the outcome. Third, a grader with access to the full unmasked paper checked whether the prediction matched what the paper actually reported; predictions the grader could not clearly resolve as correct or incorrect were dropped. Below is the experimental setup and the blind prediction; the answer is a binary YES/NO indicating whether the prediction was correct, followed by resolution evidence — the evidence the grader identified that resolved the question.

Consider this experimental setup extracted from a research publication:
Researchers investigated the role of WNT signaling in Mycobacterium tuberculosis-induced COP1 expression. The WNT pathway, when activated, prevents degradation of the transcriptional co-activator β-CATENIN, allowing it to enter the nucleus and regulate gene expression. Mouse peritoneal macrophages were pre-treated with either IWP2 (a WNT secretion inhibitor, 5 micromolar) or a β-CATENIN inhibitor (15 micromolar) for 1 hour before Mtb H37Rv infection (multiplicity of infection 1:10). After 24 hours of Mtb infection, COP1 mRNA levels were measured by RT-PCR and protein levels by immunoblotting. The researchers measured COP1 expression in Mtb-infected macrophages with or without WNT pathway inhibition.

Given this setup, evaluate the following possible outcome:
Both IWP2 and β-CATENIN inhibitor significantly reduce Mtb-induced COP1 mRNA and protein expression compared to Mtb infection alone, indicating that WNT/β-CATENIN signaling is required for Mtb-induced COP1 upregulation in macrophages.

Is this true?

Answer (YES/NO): YES